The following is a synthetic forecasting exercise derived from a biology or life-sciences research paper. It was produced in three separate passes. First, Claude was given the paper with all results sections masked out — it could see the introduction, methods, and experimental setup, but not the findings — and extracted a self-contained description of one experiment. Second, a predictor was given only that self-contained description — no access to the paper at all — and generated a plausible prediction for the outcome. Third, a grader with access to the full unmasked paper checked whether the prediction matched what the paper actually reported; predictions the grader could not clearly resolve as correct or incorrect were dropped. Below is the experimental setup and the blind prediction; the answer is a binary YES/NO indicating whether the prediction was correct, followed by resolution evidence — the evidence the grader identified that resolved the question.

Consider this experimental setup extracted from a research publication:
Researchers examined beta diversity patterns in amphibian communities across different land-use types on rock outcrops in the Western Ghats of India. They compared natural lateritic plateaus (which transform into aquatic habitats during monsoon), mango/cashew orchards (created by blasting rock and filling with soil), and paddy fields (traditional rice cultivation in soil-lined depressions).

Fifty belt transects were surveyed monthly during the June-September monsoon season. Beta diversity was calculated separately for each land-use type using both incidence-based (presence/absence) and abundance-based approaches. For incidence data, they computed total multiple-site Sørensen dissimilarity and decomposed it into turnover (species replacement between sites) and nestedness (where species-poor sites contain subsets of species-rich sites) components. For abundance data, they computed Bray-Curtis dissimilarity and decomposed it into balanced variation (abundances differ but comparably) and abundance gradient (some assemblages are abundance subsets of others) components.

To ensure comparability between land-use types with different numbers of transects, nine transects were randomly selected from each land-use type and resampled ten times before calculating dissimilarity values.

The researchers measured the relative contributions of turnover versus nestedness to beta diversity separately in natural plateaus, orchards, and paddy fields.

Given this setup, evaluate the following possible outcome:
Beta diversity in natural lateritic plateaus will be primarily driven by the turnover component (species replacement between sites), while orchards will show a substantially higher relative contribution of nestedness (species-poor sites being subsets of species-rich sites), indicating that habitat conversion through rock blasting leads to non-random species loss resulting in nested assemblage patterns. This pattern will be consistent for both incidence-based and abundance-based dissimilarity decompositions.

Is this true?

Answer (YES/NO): NO